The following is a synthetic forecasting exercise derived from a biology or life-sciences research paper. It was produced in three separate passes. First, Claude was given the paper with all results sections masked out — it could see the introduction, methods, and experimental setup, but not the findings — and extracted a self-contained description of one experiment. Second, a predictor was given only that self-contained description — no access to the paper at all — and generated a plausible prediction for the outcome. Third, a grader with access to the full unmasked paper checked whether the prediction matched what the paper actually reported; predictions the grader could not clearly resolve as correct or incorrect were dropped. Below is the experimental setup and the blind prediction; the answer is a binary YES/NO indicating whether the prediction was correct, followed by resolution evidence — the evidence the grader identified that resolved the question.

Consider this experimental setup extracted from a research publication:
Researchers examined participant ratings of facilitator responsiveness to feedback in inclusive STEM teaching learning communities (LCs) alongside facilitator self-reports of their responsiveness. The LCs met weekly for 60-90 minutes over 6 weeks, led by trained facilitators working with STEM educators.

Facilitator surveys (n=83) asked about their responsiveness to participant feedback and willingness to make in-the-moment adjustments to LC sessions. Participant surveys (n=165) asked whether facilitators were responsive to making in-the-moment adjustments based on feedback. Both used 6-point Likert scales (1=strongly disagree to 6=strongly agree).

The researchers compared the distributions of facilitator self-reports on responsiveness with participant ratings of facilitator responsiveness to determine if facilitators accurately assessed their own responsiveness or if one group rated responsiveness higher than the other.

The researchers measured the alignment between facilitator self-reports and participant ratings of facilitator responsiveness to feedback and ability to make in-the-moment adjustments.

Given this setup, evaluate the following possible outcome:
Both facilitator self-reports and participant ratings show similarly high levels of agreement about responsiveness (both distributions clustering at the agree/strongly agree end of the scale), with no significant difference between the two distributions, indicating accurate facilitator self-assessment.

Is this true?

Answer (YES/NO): NO